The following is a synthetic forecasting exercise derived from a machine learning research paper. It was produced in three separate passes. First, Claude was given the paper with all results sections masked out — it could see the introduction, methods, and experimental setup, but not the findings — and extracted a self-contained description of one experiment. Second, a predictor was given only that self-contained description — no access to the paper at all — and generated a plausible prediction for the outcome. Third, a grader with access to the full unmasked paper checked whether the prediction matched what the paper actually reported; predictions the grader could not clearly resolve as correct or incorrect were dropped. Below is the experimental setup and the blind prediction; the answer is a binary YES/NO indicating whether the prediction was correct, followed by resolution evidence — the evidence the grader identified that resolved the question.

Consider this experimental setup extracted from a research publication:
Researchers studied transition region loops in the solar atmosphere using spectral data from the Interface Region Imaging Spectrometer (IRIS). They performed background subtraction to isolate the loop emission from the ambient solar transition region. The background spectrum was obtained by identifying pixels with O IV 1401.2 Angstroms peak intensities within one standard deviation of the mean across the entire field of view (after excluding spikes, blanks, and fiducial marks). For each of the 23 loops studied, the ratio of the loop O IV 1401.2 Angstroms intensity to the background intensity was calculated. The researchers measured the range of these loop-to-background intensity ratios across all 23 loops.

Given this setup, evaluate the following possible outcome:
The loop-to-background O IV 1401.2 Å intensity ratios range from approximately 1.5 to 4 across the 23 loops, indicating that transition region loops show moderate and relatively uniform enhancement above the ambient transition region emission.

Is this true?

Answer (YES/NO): NO